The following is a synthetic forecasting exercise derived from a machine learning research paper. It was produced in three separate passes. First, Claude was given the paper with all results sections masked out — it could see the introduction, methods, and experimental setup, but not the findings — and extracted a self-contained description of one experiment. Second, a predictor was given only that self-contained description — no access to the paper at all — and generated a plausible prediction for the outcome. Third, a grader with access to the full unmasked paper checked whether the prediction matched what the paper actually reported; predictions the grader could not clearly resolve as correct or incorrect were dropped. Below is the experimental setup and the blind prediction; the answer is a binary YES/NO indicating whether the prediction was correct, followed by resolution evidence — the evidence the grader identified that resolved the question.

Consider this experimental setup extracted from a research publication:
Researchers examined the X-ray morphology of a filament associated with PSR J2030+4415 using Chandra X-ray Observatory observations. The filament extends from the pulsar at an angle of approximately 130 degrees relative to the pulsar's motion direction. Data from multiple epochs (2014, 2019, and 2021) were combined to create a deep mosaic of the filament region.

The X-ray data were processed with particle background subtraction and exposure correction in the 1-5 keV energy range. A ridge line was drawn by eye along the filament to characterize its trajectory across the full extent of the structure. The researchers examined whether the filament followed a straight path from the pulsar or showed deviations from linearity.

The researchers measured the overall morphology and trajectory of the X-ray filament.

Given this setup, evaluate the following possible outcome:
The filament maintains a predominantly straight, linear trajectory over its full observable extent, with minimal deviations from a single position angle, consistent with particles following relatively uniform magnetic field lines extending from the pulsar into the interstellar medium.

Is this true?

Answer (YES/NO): NO